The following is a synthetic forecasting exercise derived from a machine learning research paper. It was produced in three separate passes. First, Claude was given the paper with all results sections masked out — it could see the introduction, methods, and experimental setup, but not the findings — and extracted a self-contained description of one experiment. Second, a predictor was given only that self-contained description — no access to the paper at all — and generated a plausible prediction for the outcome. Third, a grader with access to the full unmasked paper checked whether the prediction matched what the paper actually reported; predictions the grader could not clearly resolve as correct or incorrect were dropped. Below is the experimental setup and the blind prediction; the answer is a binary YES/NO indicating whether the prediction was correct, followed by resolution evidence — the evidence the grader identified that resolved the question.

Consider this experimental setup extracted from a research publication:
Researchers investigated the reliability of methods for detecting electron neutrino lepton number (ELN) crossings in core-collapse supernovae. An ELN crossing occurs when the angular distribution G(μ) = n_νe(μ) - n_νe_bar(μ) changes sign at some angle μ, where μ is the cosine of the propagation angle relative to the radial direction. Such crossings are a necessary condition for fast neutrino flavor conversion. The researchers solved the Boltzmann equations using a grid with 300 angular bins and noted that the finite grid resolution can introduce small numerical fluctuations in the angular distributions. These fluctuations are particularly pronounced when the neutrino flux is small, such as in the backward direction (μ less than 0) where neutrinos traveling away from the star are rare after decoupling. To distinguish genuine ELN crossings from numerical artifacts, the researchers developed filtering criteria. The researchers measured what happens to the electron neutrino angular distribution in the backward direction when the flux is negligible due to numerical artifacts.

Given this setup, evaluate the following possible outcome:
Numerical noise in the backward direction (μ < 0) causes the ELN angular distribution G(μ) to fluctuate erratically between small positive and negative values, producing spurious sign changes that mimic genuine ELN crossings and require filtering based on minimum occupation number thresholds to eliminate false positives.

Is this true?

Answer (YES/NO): YES